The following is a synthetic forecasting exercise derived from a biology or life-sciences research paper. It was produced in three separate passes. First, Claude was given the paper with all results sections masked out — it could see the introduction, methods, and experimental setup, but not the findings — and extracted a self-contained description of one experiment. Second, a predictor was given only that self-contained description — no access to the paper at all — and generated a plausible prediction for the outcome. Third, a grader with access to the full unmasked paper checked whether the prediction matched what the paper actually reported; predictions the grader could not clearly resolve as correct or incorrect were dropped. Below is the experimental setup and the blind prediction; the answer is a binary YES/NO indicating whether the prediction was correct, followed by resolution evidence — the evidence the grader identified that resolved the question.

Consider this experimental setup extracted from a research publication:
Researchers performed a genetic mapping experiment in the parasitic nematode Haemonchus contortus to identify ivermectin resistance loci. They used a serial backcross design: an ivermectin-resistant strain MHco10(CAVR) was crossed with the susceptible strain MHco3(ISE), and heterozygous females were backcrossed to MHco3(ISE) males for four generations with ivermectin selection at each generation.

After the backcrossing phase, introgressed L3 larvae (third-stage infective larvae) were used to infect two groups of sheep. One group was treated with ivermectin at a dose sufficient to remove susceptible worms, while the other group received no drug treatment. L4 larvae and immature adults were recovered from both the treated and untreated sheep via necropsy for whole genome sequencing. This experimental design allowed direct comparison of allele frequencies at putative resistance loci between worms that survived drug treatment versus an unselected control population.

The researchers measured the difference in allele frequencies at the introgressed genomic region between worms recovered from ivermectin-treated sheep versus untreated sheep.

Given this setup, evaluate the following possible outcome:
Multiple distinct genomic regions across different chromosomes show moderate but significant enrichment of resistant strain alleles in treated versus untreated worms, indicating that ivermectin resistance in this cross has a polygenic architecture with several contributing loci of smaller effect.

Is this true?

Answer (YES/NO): NO